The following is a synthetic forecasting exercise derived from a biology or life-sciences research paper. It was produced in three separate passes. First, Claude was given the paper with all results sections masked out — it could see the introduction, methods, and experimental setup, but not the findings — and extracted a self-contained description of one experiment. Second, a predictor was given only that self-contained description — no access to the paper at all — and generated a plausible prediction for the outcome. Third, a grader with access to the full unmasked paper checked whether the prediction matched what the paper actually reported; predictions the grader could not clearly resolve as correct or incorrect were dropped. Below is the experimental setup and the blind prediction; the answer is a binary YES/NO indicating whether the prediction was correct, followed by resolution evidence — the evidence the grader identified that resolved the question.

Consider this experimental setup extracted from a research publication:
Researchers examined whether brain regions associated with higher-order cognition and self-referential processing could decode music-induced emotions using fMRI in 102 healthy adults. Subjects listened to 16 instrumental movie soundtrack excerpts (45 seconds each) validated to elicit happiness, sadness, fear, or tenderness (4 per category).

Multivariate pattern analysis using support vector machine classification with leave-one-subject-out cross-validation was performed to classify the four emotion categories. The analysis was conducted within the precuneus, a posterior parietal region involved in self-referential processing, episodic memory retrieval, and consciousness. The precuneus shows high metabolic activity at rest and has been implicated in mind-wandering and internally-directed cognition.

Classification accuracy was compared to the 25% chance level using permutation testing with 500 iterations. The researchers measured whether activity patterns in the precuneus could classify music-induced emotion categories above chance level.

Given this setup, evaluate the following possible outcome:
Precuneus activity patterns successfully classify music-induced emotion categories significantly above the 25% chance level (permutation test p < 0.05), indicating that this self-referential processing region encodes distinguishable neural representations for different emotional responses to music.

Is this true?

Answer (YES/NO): NO